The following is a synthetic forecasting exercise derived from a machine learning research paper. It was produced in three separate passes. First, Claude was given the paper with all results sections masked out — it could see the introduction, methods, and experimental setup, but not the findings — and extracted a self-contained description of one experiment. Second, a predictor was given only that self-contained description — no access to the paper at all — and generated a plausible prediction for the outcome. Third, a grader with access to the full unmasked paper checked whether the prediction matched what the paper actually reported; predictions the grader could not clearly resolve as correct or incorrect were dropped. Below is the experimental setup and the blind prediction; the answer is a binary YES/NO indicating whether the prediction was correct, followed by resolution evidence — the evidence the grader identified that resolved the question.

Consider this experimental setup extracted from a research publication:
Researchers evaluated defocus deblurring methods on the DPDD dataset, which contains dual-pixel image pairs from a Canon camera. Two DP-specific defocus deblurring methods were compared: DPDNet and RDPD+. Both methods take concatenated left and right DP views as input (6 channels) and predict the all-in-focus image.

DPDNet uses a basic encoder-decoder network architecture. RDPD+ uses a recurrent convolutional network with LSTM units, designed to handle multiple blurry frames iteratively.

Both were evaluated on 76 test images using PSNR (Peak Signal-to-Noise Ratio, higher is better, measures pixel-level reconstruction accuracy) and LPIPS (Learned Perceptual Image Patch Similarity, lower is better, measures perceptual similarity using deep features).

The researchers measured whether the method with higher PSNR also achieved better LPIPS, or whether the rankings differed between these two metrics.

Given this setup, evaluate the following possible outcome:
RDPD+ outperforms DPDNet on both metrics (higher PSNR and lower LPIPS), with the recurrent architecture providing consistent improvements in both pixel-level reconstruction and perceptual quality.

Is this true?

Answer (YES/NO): NO